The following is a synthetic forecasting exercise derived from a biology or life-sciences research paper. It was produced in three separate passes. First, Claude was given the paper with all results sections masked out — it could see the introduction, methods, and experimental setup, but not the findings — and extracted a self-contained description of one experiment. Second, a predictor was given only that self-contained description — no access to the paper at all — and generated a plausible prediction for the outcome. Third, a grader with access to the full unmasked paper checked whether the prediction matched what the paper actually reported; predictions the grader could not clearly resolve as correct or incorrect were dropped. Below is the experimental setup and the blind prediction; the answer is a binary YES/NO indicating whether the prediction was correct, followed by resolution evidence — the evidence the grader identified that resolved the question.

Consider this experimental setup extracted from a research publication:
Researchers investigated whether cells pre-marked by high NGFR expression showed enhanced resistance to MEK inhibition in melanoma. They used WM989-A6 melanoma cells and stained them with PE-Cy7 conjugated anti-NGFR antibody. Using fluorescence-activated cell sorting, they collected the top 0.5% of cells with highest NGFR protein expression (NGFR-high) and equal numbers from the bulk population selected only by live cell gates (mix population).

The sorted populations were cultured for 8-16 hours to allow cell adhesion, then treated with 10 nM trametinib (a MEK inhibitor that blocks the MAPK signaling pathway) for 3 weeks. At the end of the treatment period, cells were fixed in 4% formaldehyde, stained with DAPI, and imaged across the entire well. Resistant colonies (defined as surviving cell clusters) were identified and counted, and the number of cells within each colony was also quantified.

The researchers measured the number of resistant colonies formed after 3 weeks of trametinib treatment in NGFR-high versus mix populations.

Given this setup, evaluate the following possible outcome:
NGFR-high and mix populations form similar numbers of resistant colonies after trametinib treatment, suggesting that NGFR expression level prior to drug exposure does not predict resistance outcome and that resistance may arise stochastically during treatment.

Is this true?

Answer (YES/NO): NO